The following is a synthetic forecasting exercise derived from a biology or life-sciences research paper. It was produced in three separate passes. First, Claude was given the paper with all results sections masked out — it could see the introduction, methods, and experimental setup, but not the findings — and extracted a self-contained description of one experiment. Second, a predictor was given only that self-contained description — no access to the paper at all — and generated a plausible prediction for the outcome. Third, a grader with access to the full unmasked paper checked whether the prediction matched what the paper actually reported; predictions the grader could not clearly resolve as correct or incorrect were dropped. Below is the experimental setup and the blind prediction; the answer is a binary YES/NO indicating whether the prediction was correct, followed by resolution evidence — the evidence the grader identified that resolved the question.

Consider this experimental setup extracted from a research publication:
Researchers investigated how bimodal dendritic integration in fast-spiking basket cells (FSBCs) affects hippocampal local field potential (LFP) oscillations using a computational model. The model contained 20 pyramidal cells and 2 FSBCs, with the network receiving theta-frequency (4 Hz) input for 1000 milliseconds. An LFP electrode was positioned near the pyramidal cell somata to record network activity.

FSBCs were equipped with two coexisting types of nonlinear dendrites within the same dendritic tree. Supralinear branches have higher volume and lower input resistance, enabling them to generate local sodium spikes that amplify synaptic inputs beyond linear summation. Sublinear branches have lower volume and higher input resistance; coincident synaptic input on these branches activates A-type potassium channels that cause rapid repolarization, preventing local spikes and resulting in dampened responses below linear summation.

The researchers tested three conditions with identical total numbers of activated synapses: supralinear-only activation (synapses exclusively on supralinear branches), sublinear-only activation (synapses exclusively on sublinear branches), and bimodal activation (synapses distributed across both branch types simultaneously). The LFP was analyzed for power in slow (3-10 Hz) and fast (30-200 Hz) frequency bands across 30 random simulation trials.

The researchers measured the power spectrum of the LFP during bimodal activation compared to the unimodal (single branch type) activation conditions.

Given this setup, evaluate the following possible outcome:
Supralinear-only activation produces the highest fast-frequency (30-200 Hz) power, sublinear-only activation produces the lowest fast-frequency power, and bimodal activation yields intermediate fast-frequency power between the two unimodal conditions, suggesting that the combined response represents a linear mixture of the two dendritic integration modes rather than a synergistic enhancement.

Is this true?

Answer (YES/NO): YES